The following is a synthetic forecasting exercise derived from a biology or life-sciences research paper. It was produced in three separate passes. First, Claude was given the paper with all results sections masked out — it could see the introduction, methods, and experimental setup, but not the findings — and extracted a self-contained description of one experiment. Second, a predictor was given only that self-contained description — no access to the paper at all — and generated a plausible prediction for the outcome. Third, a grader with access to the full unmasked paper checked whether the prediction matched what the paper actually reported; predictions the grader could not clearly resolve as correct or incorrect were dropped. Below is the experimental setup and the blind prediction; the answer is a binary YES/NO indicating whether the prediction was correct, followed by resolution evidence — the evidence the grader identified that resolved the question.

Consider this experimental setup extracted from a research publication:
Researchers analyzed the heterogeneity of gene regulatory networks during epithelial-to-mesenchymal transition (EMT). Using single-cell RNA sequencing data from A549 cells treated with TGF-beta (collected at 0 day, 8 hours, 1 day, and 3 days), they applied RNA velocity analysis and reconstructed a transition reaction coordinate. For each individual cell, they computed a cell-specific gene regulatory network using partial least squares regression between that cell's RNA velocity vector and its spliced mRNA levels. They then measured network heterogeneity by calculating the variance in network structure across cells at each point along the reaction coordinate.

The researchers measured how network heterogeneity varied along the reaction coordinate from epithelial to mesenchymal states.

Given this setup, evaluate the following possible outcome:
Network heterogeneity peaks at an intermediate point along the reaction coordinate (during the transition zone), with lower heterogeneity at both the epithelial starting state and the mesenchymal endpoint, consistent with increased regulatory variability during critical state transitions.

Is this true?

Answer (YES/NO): YES